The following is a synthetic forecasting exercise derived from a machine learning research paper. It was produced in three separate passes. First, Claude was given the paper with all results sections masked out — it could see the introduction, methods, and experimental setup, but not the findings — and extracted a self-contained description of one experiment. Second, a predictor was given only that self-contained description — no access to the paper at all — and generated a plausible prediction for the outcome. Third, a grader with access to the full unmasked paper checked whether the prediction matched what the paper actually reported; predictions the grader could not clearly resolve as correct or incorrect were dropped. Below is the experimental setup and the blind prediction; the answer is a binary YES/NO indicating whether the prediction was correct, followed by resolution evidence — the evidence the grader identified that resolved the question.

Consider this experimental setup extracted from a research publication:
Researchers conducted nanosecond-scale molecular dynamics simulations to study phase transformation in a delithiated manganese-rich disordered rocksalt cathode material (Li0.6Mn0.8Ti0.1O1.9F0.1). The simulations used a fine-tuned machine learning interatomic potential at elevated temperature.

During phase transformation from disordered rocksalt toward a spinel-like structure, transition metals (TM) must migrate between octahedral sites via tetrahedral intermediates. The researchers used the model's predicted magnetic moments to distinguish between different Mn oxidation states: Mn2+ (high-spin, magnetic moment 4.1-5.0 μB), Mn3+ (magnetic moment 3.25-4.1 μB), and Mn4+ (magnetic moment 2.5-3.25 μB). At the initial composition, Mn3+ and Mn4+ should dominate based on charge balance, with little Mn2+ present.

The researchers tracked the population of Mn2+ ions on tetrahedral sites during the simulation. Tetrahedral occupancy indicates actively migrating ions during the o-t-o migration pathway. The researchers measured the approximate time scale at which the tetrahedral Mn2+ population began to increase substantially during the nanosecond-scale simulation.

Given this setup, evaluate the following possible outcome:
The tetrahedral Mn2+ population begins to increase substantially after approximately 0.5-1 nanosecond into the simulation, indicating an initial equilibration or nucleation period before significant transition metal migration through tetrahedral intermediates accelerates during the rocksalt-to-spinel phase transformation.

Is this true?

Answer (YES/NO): YES